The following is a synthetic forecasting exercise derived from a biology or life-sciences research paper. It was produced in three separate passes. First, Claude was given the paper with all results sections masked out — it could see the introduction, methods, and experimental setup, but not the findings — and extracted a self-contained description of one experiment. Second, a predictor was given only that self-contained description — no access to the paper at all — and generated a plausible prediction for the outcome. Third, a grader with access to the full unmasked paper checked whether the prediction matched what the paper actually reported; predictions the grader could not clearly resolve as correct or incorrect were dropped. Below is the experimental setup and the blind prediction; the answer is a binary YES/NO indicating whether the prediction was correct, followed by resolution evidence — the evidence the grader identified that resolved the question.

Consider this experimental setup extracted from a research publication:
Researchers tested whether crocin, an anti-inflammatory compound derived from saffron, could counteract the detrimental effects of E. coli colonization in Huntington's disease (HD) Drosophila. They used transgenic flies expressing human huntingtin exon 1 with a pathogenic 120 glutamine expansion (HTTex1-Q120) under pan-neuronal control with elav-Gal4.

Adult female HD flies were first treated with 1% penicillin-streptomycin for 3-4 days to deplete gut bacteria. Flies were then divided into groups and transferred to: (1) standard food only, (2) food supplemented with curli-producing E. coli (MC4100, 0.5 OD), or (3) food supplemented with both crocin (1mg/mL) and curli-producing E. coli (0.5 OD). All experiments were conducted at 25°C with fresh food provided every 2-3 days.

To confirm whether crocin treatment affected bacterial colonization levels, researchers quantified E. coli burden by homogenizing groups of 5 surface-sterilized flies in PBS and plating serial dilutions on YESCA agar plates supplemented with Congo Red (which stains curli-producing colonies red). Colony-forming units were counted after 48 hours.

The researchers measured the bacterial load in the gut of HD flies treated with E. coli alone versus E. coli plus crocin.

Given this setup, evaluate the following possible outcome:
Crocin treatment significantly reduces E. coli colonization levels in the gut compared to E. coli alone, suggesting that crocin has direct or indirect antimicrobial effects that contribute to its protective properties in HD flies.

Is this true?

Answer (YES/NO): YES